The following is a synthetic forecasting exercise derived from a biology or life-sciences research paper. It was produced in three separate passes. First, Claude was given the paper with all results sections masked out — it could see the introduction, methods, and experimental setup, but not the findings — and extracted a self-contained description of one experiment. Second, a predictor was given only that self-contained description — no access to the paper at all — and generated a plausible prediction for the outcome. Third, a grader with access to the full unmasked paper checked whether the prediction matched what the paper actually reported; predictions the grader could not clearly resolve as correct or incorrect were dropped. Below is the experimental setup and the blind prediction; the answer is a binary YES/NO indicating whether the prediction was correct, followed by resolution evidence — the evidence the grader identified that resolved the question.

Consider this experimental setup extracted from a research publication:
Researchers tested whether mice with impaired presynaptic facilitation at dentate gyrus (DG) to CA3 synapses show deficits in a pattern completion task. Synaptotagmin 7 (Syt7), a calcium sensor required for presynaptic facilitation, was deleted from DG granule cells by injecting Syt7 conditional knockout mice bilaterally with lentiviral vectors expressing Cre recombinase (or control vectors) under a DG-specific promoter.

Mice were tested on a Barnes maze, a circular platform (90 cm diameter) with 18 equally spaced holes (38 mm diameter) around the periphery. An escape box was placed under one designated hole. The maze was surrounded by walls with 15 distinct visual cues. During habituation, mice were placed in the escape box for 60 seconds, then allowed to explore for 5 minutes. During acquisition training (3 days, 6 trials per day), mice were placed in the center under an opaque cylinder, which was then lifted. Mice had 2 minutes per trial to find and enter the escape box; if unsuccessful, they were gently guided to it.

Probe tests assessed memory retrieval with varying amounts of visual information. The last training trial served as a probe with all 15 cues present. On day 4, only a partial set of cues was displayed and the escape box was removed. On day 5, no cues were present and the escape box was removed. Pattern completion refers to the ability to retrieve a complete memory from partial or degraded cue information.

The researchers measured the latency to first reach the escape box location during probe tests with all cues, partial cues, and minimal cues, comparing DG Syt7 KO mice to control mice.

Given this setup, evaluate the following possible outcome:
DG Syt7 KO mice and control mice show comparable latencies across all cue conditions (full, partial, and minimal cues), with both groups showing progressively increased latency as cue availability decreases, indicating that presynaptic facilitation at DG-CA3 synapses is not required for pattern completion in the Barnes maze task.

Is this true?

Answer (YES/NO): NO